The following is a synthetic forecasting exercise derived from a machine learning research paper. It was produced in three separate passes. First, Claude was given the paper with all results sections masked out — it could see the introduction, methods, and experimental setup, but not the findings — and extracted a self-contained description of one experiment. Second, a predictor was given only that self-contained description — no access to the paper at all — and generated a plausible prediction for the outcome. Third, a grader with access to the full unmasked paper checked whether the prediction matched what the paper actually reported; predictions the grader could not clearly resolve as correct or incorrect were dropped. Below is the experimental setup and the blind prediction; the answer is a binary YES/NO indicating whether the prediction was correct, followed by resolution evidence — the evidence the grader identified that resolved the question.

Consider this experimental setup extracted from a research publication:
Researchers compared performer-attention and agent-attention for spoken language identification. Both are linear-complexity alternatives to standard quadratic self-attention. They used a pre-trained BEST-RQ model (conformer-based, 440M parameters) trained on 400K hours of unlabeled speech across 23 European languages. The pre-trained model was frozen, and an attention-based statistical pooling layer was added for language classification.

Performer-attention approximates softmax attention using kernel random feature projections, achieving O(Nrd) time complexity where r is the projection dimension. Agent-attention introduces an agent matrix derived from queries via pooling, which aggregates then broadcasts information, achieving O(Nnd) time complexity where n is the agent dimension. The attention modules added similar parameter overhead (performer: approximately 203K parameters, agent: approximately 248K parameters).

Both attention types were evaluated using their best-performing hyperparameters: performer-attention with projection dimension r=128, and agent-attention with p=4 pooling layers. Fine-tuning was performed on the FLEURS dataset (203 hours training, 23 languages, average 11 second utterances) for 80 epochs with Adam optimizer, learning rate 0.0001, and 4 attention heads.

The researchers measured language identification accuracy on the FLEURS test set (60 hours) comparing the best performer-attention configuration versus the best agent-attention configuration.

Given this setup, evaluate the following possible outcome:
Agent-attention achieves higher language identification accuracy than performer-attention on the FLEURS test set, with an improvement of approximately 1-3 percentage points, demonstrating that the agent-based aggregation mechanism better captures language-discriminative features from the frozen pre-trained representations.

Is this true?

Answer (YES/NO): NO